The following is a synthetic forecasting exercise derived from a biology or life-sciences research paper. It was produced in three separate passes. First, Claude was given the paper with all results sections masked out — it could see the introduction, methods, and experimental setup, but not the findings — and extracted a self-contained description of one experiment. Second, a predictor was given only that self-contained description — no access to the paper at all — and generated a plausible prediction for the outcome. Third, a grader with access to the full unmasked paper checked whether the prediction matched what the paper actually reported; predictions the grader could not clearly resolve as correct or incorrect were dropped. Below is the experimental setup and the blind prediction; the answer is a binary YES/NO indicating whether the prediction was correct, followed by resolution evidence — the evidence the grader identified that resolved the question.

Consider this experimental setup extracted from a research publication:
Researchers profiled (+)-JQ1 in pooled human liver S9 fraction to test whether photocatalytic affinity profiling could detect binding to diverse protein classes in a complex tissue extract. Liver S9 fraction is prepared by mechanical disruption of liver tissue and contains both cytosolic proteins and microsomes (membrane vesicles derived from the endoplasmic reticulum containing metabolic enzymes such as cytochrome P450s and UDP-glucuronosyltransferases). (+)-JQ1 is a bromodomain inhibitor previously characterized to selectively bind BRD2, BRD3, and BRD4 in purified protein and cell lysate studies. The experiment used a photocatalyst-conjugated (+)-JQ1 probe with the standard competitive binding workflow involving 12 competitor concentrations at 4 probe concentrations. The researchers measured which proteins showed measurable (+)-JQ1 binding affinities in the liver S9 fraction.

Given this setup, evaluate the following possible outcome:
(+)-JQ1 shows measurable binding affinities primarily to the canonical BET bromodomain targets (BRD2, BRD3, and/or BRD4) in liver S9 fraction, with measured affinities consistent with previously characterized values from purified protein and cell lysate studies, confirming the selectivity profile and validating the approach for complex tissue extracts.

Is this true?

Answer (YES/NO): NO